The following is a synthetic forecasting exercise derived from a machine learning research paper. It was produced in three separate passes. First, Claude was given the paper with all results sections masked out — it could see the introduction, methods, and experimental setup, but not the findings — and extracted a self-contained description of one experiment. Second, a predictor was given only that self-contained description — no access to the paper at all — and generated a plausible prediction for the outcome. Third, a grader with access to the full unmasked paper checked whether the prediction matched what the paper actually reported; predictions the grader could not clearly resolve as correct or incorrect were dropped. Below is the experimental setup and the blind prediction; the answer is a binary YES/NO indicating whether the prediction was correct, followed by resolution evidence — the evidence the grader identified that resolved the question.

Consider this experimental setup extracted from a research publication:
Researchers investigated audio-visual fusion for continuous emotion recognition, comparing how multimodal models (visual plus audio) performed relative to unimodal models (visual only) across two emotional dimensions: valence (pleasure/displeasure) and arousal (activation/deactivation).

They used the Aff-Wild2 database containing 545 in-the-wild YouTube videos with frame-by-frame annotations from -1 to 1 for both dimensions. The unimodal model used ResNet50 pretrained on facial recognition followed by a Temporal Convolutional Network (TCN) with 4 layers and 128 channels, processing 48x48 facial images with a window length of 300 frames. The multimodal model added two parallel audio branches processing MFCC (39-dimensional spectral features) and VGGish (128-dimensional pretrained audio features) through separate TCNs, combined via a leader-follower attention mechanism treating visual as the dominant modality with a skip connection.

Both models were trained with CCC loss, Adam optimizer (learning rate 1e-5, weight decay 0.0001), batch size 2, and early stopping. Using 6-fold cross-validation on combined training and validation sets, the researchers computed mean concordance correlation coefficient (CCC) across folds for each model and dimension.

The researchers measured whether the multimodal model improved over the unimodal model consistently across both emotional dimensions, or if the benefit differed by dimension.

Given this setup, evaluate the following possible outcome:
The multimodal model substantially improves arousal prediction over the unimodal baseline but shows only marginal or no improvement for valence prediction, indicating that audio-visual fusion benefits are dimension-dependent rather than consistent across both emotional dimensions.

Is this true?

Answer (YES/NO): NO